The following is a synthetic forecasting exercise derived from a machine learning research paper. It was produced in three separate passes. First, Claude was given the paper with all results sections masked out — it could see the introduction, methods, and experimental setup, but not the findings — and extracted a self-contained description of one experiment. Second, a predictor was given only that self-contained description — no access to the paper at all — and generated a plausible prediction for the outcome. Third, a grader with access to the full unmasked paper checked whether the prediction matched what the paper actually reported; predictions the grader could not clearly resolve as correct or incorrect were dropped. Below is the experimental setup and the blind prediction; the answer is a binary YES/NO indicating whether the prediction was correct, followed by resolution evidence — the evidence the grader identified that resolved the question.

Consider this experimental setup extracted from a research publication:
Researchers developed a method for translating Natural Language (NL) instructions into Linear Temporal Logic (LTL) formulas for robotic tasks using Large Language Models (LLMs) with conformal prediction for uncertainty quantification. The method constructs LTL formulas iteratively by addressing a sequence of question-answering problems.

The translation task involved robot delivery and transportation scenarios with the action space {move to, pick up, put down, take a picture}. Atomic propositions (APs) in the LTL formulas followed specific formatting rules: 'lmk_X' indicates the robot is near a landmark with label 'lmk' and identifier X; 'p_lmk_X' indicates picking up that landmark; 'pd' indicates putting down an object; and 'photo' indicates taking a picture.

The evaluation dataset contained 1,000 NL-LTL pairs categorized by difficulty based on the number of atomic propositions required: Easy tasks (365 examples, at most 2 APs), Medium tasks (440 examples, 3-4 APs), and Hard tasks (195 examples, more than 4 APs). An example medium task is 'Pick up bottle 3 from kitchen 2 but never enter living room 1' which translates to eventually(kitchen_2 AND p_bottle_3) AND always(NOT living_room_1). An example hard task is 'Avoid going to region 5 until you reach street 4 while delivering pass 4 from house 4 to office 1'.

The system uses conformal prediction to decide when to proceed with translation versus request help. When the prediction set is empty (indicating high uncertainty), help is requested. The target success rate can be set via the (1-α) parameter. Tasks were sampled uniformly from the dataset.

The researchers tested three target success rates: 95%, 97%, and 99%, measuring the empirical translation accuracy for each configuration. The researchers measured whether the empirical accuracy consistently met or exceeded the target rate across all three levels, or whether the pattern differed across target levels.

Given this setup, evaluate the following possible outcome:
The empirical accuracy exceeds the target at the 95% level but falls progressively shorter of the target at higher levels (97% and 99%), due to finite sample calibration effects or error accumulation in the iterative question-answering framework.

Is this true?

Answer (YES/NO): NO